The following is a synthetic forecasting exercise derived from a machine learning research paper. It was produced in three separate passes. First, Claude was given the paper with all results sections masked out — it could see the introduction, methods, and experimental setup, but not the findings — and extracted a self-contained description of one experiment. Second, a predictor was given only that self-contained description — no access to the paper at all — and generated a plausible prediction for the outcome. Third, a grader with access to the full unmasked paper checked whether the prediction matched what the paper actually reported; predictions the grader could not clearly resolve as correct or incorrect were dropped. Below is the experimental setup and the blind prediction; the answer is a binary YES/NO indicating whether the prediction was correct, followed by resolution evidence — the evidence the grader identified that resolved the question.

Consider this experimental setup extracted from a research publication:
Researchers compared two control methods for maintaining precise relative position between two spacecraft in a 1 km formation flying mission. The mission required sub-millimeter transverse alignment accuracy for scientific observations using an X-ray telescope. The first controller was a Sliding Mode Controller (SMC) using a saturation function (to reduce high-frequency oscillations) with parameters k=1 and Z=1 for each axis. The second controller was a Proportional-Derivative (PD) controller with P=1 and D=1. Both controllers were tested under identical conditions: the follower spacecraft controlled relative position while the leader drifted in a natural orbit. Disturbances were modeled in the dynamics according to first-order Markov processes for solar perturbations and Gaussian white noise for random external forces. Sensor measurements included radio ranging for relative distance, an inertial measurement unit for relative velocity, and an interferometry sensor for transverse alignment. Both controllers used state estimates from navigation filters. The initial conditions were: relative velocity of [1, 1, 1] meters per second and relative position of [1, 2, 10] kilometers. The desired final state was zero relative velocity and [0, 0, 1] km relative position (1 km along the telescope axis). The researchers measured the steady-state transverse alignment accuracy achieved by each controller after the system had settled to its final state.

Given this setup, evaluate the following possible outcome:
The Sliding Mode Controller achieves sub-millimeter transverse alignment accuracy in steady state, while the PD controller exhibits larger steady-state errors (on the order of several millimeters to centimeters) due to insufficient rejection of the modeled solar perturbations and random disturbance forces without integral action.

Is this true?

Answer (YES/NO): NO